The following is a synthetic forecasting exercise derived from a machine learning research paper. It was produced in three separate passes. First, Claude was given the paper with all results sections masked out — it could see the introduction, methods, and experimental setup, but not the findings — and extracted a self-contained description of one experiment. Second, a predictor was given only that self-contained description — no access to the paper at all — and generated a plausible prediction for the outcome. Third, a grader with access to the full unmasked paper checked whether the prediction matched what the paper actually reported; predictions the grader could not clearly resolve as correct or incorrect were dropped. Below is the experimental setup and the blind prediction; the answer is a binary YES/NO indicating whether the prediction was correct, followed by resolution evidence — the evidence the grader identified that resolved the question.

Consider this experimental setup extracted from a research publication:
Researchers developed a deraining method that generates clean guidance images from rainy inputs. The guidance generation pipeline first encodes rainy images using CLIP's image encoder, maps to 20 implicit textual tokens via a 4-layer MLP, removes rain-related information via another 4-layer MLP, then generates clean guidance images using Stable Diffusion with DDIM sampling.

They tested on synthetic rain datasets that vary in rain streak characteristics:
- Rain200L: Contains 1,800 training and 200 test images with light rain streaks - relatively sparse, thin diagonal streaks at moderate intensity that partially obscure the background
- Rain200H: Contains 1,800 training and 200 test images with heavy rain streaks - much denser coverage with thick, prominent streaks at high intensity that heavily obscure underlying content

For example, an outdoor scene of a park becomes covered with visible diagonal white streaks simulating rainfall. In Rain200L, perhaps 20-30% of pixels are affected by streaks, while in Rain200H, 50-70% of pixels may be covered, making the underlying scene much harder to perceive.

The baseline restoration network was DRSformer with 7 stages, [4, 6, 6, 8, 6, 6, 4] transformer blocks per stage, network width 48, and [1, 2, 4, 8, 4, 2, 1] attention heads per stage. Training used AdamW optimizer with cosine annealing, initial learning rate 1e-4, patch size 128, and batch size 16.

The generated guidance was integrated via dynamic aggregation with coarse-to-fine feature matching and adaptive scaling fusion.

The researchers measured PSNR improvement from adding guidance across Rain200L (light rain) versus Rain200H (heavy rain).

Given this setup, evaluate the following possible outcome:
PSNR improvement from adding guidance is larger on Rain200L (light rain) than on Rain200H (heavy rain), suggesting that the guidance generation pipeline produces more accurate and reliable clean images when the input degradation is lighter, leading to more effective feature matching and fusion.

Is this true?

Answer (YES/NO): YES